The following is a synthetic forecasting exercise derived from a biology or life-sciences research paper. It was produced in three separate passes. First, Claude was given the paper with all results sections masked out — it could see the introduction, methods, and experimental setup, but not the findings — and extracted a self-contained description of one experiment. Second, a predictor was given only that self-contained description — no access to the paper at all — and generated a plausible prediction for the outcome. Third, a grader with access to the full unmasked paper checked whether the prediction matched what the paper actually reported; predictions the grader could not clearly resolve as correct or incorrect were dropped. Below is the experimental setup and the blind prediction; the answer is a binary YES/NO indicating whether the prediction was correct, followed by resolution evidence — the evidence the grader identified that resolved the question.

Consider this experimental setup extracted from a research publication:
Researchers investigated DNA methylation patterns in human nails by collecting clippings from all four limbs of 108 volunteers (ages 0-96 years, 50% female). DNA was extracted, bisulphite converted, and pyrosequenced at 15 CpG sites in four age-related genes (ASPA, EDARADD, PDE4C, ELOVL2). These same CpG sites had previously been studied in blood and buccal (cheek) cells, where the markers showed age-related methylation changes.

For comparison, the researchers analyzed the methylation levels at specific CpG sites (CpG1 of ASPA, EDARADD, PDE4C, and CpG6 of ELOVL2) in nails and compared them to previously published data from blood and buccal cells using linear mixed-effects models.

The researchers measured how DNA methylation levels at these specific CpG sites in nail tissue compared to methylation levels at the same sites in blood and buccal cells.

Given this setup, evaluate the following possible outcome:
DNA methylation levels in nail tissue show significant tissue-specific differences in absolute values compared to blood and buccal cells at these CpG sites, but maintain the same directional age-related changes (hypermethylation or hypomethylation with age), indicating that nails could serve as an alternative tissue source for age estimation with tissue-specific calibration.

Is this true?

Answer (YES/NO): YES